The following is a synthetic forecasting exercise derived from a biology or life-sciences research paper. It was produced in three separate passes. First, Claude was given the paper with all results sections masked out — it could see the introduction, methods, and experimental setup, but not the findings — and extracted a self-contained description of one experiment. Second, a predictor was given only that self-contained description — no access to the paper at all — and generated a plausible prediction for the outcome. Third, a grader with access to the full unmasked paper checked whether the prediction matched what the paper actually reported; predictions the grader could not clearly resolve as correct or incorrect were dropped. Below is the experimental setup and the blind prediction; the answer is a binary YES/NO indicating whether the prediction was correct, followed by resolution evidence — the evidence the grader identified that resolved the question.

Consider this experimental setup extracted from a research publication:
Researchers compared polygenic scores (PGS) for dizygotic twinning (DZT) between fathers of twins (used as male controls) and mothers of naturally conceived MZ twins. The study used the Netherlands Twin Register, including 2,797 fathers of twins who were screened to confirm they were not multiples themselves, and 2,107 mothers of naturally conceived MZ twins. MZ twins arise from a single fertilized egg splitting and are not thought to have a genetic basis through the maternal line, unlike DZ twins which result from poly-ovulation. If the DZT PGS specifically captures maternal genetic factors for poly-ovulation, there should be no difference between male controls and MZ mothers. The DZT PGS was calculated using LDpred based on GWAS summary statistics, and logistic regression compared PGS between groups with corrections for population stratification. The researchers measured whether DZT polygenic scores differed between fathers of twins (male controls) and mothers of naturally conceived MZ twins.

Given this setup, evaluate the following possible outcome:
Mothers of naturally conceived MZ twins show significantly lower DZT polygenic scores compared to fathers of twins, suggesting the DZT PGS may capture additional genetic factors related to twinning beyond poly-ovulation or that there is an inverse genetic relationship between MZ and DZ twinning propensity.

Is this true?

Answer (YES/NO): NO